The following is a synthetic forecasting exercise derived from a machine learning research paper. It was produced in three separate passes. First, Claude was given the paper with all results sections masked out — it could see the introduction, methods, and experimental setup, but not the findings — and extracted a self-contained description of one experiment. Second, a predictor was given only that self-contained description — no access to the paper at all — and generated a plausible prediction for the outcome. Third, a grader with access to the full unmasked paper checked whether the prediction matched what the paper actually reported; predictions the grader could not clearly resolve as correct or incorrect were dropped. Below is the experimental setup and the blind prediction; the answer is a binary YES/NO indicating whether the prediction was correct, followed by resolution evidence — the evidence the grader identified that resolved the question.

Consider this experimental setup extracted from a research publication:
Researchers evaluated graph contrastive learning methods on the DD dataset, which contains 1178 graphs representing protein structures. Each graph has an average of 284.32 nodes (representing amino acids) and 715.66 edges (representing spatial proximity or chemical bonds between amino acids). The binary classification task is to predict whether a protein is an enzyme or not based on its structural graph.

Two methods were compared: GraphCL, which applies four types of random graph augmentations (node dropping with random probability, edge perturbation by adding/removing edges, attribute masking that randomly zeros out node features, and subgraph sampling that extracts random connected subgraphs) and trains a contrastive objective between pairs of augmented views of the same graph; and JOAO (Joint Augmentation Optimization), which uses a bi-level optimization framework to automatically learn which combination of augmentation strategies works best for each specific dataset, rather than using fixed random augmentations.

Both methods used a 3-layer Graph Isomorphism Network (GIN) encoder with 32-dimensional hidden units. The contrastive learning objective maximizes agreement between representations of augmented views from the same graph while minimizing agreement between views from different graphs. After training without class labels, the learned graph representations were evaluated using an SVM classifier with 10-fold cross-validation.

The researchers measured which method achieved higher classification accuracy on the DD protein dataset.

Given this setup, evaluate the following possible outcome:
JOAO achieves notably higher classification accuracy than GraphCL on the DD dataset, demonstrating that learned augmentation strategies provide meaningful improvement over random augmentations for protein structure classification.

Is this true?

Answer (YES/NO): NO